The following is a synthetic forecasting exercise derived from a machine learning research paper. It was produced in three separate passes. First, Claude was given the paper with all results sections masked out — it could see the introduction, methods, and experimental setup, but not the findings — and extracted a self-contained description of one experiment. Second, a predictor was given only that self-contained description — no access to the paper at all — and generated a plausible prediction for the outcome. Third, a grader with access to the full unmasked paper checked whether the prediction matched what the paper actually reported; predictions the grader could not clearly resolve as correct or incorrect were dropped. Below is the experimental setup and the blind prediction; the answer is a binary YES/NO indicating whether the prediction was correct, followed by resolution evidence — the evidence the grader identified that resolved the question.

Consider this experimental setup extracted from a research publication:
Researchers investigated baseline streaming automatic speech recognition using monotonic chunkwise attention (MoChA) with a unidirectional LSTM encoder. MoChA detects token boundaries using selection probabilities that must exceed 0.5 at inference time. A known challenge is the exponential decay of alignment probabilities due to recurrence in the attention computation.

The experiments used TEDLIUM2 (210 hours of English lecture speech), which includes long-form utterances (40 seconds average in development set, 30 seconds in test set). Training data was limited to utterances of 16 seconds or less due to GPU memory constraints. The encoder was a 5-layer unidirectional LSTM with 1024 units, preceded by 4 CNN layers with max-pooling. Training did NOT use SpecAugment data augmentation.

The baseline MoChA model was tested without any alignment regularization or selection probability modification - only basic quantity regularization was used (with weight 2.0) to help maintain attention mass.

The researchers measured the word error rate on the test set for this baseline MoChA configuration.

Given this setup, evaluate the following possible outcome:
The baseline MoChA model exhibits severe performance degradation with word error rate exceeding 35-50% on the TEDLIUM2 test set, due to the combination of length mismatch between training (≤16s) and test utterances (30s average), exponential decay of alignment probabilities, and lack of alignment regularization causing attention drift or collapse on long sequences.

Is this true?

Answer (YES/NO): NO